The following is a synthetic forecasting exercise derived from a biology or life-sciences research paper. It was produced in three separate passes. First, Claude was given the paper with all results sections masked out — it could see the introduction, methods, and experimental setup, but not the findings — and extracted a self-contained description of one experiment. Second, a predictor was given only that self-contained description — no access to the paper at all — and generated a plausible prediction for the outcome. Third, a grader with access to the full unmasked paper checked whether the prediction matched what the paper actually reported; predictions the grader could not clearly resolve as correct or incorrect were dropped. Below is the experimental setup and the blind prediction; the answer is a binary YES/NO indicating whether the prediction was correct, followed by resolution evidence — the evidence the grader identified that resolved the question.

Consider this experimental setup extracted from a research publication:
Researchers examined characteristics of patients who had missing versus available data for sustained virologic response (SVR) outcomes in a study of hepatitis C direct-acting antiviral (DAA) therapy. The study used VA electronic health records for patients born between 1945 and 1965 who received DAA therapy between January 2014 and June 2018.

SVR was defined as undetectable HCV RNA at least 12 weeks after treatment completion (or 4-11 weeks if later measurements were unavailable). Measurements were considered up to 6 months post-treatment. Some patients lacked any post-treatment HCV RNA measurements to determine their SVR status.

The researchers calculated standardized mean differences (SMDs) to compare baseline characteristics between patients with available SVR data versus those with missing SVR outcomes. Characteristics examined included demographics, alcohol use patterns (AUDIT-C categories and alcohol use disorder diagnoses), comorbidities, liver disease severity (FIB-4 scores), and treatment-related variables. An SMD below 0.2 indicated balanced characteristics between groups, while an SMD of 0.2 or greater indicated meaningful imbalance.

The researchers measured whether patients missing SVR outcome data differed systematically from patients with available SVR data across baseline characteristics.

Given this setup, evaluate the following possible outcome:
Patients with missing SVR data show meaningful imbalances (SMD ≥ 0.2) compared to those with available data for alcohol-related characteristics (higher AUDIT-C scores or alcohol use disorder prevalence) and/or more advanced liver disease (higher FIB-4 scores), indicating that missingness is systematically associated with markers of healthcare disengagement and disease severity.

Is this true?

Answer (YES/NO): NO